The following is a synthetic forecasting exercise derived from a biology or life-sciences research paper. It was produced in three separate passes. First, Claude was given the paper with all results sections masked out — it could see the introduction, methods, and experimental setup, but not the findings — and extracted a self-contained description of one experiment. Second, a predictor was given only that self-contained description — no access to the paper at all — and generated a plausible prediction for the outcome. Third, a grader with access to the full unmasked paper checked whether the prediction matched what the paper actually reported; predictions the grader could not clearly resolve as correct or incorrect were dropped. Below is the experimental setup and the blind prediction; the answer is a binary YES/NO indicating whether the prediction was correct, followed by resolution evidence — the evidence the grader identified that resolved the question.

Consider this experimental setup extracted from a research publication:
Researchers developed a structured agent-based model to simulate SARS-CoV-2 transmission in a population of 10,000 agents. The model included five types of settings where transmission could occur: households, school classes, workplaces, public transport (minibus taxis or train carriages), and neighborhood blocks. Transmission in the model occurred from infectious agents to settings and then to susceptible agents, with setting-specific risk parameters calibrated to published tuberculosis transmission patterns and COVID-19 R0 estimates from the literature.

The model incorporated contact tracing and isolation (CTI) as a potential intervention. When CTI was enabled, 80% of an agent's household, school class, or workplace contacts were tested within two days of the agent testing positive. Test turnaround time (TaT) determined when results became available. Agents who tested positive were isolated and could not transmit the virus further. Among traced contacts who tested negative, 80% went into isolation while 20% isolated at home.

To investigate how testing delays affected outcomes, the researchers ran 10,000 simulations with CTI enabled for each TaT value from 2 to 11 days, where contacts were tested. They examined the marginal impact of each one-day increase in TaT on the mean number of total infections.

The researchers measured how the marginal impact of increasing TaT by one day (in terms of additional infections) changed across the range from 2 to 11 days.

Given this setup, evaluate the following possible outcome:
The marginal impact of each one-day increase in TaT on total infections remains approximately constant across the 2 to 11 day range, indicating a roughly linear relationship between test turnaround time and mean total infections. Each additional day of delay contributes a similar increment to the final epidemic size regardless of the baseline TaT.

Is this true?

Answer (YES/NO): NO